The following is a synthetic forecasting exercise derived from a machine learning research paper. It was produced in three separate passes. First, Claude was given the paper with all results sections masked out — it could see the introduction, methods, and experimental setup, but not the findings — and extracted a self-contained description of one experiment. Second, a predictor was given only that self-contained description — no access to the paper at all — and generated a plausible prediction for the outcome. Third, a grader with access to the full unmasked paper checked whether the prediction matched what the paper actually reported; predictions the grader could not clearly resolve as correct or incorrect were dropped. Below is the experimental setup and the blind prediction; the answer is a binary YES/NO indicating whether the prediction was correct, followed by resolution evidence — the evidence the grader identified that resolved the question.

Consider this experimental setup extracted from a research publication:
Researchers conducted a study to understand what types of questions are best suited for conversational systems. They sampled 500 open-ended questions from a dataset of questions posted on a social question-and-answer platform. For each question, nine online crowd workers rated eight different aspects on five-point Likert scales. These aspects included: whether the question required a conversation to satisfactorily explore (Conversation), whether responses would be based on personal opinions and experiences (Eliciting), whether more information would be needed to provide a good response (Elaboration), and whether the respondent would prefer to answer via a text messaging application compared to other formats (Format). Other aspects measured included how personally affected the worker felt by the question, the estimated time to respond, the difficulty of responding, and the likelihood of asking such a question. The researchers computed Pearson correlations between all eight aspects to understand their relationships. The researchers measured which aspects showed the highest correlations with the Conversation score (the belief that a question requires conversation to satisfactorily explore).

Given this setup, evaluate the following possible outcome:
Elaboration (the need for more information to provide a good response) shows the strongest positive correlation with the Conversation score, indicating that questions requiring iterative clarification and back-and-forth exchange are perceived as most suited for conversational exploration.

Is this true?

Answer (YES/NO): YES